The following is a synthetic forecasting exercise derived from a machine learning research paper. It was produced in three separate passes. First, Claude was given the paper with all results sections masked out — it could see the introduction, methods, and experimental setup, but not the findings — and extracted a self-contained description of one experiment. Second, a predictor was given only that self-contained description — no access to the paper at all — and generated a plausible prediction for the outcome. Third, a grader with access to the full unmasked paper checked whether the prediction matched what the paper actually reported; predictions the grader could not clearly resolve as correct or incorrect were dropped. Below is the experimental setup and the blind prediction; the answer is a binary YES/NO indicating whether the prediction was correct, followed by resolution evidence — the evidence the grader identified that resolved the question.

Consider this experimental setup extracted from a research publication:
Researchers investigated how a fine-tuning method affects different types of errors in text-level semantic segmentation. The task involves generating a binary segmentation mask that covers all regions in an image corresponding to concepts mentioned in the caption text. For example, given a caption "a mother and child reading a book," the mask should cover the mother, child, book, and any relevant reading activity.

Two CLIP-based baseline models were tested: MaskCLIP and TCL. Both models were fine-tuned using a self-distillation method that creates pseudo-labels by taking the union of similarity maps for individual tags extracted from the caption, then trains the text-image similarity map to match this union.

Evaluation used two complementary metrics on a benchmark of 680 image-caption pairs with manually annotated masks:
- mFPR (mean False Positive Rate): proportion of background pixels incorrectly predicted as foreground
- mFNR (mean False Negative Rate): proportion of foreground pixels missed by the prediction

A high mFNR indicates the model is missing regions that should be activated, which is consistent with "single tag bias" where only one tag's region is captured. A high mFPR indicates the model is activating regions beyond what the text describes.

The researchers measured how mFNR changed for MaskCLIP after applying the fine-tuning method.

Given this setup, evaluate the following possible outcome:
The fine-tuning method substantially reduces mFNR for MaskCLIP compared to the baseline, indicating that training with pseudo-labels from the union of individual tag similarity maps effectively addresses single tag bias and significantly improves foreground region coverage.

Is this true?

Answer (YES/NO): YES